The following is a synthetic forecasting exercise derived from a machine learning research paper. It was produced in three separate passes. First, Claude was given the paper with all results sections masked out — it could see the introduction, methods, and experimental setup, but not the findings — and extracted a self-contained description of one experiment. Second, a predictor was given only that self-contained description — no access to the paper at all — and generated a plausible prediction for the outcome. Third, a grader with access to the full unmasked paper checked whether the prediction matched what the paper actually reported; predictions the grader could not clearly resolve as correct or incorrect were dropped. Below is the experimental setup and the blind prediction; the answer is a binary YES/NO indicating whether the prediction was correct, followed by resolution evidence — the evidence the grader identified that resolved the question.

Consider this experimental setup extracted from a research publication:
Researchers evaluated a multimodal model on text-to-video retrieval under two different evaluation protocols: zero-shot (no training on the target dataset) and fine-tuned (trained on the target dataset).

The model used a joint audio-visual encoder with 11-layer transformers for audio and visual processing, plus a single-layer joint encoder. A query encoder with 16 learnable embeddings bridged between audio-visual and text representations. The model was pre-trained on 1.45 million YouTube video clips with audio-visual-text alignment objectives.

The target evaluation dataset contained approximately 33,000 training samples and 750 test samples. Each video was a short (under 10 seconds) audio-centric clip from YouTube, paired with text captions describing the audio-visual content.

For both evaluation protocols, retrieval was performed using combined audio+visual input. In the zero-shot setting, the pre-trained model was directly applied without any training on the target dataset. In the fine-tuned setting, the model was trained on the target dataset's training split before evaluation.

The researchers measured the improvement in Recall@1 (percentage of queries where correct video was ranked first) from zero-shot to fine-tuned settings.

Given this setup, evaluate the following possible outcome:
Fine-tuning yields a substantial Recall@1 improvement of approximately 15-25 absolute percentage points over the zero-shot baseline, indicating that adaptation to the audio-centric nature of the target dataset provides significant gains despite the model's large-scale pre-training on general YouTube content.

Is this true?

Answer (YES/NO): NO